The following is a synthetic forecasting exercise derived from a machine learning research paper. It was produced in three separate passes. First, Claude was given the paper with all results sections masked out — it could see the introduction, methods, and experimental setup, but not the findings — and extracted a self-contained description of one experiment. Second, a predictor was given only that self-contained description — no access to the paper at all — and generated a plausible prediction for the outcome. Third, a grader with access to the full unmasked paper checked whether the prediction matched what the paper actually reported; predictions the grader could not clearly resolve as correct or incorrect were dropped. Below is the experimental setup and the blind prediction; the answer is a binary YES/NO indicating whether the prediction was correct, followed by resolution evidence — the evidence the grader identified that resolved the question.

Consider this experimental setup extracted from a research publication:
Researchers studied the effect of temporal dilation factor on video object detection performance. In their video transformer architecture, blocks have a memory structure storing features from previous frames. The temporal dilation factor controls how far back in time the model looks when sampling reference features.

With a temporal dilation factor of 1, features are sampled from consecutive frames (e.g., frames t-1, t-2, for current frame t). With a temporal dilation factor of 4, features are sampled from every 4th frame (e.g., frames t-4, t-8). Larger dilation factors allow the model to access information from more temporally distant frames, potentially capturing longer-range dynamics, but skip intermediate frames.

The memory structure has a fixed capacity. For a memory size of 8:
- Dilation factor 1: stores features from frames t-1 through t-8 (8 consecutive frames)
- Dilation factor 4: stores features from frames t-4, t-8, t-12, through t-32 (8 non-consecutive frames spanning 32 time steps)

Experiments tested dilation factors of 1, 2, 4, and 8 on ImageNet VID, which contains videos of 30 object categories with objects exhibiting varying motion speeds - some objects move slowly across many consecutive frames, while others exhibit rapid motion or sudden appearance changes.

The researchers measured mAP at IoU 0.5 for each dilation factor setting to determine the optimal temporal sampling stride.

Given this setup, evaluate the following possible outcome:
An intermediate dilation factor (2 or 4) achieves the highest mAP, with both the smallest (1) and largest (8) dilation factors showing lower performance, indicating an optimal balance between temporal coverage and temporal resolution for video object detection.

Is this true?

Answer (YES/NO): YES